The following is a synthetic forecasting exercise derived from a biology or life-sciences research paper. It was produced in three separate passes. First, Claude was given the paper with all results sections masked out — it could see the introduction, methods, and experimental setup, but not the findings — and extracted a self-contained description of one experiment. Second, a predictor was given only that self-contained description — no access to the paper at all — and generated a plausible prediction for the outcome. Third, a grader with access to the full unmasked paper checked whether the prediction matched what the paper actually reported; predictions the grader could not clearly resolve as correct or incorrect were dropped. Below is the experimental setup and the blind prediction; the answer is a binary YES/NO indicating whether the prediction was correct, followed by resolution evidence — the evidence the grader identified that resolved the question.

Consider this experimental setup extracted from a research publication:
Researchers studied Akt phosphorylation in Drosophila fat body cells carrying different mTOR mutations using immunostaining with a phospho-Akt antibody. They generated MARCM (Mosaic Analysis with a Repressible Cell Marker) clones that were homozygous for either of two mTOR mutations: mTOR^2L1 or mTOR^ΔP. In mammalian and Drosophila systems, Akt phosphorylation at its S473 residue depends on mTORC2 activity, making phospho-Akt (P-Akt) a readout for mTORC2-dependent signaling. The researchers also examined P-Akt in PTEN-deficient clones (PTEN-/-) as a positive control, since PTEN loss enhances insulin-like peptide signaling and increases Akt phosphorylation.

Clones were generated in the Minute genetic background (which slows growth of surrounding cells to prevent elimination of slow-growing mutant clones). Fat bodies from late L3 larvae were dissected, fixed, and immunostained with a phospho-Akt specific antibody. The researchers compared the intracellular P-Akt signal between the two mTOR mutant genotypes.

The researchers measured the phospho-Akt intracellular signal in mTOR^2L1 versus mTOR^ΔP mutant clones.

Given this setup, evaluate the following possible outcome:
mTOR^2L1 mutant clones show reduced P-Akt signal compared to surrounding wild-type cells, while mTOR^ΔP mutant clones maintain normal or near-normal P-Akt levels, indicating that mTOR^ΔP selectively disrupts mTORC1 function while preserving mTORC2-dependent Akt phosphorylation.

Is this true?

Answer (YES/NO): NO